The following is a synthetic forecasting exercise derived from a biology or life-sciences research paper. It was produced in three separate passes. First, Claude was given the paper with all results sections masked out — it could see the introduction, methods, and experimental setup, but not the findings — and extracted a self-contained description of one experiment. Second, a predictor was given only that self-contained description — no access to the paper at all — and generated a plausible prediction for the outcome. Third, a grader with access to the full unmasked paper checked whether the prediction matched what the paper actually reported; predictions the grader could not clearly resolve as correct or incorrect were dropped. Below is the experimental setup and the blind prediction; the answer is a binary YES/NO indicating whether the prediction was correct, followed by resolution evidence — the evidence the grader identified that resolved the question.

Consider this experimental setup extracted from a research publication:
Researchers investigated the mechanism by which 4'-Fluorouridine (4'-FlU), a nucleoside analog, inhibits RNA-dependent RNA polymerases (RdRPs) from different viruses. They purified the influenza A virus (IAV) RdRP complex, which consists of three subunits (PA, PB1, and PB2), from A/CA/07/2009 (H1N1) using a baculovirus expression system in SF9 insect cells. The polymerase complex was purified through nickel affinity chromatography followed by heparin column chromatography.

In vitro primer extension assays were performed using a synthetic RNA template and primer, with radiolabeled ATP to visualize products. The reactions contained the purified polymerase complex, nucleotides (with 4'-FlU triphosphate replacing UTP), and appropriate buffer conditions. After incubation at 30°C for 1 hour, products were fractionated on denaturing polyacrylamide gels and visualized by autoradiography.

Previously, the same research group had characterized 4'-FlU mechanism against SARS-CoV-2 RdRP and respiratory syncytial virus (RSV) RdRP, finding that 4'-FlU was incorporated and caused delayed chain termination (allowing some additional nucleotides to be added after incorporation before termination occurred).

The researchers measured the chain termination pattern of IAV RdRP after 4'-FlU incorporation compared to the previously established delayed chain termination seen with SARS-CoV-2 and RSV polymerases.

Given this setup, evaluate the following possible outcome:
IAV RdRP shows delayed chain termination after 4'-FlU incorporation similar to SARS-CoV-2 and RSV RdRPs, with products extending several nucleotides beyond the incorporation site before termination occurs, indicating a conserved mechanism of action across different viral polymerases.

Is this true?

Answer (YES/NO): NO